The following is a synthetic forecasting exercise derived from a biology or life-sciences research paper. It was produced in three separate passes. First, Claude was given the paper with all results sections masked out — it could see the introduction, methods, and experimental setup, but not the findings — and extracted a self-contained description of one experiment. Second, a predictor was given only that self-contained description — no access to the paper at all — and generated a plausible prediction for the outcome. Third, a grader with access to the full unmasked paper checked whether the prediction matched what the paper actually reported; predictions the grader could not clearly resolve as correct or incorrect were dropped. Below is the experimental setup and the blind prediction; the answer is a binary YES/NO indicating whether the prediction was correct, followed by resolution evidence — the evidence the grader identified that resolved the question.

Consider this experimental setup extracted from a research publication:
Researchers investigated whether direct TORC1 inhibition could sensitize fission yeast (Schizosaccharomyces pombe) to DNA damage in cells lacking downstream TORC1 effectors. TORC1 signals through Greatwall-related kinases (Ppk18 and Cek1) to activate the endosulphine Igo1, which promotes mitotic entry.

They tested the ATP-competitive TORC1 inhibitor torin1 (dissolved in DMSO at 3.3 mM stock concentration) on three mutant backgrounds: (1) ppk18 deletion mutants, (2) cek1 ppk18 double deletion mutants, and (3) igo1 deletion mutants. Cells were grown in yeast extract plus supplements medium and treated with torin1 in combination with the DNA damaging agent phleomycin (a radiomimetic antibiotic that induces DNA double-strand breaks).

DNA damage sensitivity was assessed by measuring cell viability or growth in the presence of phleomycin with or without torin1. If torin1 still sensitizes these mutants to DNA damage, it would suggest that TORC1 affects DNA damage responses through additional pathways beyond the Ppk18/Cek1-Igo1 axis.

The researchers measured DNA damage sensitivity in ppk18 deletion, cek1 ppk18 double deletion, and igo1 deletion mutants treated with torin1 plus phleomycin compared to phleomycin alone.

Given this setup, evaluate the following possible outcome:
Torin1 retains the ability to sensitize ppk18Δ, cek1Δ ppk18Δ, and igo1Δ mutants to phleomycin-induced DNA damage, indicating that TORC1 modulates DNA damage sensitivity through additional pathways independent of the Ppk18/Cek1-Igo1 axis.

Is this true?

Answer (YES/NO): YES